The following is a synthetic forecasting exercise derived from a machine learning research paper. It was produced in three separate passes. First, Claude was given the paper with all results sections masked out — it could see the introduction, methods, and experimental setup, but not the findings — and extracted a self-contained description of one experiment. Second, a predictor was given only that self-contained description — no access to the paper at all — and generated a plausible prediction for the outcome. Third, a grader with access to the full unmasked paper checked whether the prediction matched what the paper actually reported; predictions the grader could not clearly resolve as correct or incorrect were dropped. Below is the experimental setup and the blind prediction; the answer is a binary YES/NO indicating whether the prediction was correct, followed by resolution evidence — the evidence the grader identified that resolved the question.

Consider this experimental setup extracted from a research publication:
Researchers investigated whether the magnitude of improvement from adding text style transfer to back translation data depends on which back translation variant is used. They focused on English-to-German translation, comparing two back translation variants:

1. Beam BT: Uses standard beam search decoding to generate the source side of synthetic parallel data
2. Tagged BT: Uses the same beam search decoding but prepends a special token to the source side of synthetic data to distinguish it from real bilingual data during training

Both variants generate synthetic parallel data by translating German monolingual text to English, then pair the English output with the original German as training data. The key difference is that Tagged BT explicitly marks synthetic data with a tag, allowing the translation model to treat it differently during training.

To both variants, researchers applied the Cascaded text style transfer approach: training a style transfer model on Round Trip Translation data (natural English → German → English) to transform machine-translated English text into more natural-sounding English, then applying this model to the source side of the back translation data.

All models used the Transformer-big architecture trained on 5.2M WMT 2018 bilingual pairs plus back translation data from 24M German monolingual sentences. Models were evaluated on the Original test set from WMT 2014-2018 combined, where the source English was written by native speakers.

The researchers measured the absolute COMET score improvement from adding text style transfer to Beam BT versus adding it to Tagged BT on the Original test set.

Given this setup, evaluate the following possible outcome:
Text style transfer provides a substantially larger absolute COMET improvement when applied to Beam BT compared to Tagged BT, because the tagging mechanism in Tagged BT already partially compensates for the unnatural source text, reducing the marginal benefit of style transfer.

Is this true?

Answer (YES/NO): YES